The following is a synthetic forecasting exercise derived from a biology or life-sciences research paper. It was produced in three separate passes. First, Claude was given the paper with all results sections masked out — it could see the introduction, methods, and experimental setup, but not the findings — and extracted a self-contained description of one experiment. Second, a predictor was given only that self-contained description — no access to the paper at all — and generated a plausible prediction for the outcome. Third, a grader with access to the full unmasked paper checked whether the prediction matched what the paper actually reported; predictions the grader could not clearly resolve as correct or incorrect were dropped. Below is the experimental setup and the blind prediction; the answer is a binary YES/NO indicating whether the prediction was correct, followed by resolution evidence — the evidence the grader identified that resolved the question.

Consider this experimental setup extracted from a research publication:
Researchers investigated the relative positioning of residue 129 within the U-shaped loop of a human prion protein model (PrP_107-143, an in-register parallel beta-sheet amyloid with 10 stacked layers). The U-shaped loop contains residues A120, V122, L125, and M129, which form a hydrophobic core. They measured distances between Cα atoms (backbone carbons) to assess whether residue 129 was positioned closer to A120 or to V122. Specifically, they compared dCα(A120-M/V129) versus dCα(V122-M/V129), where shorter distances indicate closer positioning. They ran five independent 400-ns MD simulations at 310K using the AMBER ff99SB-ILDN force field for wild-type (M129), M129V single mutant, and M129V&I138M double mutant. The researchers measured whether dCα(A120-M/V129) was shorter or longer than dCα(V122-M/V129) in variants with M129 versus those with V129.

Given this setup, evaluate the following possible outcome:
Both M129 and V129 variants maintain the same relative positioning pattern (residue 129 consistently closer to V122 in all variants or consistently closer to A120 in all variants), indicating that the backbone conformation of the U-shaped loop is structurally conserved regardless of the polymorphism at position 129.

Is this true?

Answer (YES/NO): NO